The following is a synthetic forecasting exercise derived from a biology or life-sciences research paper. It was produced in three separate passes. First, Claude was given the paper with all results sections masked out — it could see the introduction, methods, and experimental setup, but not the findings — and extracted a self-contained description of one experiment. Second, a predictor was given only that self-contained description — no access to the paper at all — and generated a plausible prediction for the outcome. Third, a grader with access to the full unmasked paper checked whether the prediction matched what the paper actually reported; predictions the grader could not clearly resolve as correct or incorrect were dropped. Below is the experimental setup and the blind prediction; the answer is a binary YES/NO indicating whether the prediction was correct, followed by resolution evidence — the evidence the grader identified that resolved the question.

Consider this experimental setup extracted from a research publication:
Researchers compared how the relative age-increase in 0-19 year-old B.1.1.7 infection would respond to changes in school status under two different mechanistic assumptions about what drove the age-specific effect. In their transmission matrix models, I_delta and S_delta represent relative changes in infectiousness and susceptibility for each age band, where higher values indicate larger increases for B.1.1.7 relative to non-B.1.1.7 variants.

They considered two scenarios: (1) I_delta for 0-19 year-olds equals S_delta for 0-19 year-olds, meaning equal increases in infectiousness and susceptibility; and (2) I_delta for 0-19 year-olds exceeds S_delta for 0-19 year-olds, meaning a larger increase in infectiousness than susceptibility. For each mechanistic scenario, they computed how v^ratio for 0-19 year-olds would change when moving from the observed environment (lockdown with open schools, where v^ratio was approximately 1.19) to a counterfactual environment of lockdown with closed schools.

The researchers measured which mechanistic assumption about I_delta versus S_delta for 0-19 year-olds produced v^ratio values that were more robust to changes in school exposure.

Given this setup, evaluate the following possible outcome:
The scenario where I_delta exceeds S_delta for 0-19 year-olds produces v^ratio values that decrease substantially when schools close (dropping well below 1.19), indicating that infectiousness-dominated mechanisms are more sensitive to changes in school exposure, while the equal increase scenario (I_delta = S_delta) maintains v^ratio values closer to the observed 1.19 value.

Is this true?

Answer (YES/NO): NO